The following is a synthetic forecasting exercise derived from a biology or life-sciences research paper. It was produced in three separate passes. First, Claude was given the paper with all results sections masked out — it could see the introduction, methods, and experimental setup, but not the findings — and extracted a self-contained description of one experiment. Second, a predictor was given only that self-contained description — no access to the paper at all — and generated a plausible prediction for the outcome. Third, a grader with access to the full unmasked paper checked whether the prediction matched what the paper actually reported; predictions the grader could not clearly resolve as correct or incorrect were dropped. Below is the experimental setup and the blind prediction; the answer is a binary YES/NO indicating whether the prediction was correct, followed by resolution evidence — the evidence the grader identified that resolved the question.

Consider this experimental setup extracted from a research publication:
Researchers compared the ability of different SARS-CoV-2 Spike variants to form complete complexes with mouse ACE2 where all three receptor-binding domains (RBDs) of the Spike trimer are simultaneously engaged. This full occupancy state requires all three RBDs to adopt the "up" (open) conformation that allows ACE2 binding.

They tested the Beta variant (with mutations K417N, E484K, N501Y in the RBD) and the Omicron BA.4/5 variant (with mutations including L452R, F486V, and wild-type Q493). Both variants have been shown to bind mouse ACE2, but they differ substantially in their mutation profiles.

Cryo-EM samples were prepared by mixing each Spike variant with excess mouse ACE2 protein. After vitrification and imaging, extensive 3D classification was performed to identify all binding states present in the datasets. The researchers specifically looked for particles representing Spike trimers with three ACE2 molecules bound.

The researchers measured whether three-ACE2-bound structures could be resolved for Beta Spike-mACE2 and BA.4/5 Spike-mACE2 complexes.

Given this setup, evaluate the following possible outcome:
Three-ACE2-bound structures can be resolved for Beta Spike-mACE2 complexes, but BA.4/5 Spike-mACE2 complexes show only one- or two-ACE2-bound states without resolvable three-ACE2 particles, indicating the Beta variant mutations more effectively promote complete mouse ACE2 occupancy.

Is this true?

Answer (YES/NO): NO